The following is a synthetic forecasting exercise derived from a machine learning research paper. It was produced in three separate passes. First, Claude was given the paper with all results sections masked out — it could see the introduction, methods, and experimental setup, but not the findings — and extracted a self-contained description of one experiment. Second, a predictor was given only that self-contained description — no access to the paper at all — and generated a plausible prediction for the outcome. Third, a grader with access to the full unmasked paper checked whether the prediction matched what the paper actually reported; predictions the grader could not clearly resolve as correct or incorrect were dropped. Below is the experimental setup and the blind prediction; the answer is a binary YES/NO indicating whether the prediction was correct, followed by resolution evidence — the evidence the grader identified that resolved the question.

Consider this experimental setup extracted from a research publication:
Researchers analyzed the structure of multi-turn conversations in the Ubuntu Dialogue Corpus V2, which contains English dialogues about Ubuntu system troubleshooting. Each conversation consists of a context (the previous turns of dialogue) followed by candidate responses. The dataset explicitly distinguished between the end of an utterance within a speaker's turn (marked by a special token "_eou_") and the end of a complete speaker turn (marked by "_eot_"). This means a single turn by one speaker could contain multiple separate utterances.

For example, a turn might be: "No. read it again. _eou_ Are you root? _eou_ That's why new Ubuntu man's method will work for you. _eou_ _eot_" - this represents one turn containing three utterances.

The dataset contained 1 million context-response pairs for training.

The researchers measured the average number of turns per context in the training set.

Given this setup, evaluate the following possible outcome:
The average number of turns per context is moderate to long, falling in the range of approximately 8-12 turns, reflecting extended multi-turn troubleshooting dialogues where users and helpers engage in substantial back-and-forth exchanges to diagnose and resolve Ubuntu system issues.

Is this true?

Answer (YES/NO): NO